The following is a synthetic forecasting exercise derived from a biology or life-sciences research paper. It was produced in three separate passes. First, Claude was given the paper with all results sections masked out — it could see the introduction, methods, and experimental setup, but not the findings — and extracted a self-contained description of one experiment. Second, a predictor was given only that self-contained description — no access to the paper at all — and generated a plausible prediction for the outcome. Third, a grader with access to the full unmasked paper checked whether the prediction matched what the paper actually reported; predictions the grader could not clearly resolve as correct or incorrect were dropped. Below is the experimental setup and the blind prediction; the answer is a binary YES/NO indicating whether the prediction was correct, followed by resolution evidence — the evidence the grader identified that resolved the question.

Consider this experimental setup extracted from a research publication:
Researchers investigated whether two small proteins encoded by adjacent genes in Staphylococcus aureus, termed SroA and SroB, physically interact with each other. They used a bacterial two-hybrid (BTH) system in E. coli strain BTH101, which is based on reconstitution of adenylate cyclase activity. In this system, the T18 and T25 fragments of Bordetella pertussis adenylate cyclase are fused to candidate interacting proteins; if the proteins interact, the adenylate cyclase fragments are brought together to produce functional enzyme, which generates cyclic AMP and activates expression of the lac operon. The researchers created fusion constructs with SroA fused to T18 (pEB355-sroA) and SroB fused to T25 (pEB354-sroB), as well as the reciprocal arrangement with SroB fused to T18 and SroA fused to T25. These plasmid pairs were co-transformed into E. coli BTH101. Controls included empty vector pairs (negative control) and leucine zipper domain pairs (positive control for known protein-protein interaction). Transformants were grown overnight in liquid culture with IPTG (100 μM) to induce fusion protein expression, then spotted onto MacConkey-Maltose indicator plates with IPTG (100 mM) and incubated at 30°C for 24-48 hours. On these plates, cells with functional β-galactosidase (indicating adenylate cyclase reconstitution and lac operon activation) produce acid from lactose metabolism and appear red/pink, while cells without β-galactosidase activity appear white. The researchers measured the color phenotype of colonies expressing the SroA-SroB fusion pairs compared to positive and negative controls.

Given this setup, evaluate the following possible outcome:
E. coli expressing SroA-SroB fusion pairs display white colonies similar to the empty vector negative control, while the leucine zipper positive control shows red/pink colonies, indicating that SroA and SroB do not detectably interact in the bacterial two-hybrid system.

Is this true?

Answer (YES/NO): NO